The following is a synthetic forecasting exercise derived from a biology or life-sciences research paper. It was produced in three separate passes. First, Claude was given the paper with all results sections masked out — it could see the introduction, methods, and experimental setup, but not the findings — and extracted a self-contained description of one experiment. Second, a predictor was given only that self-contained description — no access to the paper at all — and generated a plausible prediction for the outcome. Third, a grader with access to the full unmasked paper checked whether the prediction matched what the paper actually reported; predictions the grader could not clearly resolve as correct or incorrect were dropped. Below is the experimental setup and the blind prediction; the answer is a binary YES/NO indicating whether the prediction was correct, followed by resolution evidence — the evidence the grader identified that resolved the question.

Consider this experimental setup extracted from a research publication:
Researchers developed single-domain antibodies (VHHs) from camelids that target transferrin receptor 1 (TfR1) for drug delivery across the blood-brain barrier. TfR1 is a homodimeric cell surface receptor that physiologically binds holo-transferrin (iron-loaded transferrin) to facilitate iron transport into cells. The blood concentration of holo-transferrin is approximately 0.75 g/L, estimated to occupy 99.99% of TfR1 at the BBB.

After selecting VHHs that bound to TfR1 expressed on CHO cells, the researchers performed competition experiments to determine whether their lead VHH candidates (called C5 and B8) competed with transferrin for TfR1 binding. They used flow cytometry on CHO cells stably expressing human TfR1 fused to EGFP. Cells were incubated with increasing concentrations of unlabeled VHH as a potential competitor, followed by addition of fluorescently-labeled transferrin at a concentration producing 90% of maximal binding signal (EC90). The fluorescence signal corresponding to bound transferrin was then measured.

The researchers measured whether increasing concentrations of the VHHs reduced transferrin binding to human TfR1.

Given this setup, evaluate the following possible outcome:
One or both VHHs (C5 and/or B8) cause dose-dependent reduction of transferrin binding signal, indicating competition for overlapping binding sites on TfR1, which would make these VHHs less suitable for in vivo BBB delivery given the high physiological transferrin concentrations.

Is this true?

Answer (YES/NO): NO